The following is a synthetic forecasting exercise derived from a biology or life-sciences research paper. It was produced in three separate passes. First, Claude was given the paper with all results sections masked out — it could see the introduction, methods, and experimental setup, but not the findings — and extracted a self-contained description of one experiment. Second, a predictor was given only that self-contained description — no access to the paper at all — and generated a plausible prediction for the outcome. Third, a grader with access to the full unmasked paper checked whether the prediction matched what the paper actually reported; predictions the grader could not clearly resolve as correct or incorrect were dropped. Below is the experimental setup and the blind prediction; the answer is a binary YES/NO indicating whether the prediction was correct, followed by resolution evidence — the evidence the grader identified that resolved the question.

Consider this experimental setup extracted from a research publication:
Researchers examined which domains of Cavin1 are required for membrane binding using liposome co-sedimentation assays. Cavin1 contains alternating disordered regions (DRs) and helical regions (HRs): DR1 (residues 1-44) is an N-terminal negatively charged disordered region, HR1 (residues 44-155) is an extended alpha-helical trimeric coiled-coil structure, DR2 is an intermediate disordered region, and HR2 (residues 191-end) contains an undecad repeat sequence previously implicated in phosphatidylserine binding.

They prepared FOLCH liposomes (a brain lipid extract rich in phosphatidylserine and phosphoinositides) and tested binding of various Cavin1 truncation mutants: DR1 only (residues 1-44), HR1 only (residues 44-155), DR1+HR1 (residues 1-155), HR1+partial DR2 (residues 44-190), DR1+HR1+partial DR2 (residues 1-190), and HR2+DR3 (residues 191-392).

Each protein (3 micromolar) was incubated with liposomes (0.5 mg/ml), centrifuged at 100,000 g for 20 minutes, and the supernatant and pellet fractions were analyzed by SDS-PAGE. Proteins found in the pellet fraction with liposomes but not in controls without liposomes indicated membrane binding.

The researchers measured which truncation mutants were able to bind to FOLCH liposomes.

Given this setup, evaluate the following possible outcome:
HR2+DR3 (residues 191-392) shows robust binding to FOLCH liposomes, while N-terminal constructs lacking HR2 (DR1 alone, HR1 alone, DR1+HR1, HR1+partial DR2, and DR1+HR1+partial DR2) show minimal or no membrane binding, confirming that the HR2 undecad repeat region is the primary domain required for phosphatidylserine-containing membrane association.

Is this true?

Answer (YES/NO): NO